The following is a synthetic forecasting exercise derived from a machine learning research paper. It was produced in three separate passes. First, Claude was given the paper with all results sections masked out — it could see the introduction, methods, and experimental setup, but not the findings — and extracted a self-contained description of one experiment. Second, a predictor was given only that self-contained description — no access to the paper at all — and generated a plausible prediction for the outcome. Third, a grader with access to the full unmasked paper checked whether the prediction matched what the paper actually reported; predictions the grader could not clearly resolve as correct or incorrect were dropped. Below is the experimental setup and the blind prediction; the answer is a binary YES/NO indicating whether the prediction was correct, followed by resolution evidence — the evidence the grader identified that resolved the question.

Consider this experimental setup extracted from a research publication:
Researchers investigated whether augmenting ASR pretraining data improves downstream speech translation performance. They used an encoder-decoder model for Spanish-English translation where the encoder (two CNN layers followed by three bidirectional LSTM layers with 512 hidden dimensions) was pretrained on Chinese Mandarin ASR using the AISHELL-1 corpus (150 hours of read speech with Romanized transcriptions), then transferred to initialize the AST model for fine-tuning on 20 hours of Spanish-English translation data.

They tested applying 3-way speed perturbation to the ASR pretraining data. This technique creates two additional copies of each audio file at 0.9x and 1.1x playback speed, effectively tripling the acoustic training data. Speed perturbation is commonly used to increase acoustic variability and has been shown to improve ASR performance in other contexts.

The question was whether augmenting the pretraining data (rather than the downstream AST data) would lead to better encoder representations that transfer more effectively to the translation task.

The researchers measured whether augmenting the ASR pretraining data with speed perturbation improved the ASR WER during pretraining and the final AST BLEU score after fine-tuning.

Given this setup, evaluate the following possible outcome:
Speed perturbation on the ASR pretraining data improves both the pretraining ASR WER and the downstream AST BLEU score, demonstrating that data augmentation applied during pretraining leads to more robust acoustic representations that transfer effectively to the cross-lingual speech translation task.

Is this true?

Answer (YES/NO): NO